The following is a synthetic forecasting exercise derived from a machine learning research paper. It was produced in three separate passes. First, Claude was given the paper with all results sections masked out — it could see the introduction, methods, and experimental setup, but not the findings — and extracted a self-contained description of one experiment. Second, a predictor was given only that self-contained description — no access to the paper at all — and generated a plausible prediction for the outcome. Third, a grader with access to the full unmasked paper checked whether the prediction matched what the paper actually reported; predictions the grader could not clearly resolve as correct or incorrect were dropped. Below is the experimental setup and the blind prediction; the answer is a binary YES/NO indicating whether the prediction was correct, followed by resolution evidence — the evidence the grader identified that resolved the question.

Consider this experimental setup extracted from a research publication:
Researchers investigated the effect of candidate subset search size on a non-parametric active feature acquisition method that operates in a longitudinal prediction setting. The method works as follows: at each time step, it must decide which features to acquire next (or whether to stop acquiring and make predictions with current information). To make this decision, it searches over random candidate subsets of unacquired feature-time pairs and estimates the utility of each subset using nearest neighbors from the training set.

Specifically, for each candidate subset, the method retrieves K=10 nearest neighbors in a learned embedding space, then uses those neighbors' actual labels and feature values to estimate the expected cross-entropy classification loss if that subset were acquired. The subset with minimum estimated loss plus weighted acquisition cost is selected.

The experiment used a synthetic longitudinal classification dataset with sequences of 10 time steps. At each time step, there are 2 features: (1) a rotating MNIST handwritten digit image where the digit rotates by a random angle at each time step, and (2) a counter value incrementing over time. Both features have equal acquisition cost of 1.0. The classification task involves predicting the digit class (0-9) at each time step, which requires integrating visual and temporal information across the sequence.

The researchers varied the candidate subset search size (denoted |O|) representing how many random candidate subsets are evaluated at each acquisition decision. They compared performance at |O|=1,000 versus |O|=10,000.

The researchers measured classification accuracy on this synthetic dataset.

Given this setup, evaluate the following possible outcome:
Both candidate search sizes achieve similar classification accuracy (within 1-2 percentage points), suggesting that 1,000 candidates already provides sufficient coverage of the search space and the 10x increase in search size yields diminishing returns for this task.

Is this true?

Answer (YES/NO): YES